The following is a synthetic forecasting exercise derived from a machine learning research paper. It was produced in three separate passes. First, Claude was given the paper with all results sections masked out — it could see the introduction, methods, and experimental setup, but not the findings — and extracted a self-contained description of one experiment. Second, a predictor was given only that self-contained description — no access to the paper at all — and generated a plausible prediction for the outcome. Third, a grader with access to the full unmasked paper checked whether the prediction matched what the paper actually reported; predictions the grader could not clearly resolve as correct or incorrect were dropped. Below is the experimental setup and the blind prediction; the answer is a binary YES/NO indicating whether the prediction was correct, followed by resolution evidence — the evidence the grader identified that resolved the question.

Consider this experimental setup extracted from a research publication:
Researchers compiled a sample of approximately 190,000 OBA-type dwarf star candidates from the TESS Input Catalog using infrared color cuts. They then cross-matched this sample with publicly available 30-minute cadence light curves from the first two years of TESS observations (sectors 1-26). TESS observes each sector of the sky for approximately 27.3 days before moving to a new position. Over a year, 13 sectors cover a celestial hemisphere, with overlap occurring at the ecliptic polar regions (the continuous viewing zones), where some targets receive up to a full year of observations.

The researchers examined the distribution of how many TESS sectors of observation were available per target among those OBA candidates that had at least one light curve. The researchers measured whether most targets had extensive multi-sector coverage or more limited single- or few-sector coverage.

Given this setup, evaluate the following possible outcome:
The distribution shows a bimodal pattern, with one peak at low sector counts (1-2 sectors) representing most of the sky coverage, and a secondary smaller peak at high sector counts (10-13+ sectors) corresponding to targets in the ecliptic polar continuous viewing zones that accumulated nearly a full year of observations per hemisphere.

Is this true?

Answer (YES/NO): NO